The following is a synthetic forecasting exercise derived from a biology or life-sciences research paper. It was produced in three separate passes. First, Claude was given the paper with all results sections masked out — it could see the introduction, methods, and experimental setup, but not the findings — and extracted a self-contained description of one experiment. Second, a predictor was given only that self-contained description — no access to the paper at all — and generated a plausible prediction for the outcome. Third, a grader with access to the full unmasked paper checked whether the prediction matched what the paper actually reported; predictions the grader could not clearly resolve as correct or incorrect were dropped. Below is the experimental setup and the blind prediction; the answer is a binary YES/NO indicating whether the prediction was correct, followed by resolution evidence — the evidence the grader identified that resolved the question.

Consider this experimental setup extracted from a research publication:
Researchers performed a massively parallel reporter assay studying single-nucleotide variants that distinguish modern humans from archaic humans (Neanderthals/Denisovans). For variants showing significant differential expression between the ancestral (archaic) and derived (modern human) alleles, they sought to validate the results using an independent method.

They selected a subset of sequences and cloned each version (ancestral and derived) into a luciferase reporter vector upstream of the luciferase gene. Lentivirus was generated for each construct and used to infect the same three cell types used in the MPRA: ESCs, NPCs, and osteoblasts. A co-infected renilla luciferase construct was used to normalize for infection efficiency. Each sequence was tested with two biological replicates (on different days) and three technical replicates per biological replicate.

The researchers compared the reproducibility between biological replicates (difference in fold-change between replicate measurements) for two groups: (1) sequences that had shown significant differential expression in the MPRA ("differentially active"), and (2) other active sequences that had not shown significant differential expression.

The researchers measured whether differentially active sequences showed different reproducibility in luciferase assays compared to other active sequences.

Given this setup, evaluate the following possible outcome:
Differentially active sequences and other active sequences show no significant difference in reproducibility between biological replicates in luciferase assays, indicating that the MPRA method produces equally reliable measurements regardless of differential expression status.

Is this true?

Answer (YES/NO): NO